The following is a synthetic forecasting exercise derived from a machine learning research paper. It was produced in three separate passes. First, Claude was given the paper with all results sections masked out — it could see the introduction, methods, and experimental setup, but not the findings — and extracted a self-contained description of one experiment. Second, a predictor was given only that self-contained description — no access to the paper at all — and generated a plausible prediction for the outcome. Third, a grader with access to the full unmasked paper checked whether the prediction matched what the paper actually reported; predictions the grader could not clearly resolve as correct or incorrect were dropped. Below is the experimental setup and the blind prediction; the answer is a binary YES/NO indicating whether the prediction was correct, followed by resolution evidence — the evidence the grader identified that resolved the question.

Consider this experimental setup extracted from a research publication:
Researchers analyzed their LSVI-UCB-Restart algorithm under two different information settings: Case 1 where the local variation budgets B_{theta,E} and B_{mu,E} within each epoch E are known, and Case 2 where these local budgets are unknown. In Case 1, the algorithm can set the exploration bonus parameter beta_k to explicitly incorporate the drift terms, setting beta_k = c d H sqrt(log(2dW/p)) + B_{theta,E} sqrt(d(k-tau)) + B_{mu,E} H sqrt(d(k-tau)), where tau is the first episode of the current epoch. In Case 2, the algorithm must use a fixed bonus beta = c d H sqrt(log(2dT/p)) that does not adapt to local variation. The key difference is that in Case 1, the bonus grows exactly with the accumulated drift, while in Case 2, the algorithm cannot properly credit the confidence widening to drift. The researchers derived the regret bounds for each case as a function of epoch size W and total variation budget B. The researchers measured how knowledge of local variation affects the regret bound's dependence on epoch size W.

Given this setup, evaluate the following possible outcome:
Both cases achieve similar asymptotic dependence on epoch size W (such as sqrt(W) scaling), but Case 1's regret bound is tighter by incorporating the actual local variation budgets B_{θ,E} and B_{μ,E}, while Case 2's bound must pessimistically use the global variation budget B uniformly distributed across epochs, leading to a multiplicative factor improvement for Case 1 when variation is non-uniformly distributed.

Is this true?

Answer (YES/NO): NO